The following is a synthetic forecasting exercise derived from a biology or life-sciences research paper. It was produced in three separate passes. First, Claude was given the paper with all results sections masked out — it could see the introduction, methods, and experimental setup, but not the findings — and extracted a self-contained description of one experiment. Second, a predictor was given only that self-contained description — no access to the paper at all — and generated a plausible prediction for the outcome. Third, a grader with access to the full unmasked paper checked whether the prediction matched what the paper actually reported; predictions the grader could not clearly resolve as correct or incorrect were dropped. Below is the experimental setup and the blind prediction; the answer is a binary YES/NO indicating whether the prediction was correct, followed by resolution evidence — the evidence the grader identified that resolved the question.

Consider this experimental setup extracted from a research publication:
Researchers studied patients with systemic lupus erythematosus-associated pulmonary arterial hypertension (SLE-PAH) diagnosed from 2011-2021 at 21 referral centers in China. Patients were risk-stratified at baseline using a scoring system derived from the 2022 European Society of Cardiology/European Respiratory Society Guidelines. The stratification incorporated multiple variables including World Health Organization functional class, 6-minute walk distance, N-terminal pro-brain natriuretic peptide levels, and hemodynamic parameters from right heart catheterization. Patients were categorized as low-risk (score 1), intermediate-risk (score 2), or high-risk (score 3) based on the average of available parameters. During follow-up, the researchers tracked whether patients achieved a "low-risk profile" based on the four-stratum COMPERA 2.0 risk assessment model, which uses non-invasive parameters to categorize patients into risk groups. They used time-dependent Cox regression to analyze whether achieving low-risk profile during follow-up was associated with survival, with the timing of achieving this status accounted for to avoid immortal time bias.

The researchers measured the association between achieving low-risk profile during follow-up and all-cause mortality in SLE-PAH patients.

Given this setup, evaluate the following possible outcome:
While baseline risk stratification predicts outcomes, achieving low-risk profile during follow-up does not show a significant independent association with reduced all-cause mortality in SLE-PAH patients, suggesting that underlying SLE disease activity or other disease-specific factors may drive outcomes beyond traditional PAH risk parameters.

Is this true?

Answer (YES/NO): NO